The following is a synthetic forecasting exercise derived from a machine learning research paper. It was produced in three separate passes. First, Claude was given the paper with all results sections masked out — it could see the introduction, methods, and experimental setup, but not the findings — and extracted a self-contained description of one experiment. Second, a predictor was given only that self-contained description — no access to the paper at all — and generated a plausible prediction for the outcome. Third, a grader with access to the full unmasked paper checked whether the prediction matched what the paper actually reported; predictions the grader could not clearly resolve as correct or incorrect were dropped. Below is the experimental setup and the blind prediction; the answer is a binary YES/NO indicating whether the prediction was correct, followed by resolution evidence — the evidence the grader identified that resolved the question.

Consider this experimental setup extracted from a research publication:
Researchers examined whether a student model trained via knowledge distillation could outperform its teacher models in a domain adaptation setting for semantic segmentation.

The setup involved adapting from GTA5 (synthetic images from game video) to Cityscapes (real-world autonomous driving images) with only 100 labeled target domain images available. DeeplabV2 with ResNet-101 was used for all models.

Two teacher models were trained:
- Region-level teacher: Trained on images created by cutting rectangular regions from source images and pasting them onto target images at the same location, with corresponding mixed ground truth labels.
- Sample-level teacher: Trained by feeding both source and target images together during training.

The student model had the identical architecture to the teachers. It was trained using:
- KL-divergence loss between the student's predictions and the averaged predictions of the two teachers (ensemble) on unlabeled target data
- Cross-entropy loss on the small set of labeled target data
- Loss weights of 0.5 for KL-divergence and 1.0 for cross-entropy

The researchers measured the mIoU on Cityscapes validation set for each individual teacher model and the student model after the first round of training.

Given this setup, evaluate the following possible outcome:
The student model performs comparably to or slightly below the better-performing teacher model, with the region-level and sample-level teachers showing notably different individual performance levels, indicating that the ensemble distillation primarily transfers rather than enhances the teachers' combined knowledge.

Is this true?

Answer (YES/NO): NO